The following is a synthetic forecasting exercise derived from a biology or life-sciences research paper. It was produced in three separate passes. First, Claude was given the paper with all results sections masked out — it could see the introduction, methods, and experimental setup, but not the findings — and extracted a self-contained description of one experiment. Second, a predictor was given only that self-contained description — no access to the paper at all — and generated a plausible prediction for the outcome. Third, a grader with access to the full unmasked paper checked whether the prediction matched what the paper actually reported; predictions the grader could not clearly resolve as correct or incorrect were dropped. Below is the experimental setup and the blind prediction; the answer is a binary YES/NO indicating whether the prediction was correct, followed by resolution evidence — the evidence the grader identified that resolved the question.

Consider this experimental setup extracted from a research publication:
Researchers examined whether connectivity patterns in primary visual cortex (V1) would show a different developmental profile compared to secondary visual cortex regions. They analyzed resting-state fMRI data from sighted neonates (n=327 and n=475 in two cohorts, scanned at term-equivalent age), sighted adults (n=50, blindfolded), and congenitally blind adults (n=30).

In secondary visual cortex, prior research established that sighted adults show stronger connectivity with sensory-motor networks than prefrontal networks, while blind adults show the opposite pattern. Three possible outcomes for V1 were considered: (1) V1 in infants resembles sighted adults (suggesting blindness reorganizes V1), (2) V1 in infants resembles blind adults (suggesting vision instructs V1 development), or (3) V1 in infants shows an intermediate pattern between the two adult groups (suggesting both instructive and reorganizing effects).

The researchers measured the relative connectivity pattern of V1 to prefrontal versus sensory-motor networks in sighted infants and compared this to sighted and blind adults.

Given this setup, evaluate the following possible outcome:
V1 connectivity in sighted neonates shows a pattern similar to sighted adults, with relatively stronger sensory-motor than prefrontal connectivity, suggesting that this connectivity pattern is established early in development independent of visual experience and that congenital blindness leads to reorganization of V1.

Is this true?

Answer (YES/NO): NO